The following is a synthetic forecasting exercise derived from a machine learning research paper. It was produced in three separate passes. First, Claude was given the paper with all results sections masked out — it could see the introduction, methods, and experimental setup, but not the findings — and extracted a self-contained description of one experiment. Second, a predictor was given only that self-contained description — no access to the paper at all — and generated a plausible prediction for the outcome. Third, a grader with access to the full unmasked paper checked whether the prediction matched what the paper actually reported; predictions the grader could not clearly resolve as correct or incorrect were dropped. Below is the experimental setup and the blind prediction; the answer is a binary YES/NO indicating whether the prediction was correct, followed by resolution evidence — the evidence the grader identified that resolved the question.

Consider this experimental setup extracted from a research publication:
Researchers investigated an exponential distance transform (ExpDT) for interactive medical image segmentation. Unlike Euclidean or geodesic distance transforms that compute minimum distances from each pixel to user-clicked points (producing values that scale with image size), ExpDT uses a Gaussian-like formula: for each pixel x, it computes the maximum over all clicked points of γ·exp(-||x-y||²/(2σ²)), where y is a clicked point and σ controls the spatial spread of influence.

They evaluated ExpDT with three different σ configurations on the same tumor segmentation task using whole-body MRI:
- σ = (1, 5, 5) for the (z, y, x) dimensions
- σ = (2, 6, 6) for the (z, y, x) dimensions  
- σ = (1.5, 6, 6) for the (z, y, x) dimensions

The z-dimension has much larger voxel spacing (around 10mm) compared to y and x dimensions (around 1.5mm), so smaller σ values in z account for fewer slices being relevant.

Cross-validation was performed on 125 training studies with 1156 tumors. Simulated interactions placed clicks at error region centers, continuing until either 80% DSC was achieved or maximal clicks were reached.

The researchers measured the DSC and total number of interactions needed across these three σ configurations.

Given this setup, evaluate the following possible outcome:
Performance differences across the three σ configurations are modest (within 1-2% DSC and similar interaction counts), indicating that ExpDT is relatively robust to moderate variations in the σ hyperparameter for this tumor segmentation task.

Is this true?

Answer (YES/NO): YES